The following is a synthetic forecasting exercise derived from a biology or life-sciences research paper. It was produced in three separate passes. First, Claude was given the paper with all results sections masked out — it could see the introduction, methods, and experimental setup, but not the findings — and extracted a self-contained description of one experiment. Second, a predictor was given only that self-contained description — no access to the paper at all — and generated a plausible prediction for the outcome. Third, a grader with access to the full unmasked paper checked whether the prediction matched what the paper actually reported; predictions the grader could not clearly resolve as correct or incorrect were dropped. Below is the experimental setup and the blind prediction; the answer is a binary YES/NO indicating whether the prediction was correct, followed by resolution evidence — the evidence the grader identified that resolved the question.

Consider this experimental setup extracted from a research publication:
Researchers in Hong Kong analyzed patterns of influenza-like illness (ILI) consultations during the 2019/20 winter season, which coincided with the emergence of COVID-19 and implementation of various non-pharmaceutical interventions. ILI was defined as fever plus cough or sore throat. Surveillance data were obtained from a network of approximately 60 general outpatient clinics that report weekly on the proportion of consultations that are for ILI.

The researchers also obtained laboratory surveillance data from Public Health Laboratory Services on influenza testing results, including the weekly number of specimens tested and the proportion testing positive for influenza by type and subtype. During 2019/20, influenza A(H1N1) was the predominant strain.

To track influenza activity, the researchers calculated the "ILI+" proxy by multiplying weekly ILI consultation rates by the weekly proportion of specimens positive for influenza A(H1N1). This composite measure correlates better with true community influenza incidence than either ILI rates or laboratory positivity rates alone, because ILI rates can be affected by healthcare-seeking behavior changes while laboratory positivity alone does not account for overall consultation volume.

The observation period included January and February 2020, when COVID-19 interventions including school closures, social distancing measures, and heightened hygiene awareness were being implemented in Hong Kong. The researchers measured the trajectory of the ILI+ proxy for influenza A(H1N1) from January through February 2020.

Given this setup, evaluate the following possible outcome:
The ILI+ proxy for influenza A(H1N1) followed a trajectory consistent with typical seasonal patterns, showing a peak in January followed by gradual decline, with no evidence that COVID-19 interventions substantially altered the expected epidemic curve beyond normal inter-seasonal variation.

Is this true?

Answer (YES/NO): NO